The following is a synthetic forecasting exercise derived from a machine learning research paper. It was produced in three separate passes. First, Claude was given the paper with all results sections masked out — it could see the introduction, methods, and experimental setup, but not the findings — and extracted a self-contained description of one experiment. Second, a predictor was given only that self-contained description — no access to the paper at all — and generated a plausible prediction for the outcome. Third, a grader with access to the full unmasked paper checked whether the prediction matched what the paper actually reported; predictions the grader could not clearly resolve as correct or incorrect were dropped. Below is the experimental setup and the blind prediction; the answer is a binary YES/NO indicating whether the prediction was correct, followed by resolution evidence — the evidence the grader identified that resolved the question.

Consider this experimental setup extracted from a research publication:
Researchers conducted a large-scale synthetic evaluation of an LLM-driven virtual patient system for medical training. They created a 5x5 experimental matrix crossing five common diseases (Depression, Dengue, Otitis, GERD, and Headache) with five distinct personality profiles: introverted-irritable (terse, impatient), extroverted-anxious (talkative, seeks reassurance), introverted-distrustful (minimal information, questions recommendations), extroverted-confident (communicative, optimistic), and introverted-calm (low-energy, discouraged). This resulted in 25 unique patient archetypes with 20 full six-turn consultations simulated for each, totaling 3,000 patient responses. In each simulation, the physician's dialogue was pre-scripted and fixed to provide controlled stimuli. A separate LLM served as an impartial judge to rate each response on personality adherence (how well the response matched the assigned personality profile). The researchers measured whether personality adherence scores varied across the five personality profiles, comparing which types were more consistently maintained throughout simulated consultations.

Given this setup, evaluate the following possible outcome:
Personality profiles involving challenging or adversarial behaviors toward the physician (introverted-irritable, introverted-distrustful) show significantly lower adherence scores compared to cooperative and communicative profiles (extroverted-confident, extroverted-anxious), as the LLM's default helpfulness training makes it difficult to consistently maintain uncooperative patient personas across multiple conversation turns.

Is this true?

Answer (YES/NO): YES